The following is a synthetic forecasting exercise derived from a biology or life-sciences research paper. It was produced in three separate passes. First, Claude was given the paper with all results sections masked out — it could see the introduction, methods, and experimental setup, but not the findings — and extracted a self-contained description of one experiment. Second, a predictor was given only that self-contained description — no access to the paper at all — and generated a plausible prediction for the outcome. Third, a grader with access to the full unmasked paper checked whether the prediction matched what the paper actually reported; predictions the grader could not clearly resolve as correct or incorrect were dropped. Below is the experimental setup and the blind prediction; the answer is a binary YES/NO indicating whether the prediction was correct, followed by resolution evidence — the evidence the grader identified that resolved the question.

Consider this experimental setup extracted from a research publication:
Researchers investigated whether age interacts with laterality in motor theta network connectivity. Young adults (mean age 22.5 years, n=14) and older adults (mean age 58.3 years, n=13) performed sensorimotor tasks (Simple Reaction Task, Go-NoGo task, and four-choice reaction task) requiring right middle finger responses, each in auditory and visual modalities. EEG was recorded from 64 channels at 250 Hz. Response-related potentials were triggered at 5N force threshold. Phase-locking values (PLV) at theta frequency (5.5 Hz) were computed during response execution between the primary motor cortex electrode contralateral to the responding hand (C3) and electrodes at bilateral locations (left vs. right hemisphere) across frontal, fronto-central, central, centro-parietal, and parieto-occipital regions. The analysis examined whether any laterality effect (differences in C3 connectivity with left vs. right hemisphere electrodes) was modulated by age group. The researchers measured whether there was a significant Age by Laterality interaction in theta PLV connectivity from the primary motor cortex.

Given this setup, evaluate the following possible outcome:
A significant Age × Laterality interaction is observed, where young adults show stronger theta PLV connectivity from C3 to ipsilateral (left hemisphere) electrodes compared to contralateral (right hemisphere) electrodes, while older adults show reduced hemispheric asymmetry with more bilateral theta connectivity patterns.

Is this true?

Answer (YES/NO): NO